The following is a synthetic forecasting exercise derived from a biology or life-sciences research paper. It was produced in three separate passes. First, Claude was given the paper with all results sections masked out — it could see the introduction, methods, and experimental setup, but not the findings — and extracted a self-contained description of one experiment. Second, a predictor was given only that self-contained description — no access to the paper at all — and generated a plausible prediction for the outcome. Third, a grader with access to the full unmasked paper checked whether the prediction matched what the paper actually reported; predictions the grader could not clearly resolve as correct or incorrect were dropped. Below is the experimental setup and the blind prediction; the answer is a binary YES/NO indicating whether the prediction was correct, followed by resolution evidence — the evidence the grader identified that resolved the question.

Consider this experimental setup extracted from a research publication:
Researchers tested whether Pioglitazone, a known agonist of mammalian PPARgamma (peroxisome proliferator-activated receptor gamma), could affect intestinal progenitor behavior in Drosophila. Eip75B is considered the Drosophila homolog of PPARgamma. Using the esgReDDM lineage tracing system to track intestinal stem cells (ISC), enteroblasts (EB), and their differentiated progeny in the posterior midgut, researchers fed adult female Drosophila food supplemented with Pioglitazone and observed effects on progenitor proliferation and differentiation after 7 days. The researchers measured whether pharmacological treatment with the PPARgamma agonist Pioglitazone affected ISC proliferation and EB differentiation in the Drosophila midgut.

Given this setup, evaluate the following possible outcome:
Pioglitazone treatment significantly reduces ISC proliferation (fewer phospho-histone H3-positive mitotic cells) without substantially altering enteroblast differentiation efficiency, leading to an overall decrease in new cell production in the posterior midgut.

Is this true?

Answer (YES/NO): NO